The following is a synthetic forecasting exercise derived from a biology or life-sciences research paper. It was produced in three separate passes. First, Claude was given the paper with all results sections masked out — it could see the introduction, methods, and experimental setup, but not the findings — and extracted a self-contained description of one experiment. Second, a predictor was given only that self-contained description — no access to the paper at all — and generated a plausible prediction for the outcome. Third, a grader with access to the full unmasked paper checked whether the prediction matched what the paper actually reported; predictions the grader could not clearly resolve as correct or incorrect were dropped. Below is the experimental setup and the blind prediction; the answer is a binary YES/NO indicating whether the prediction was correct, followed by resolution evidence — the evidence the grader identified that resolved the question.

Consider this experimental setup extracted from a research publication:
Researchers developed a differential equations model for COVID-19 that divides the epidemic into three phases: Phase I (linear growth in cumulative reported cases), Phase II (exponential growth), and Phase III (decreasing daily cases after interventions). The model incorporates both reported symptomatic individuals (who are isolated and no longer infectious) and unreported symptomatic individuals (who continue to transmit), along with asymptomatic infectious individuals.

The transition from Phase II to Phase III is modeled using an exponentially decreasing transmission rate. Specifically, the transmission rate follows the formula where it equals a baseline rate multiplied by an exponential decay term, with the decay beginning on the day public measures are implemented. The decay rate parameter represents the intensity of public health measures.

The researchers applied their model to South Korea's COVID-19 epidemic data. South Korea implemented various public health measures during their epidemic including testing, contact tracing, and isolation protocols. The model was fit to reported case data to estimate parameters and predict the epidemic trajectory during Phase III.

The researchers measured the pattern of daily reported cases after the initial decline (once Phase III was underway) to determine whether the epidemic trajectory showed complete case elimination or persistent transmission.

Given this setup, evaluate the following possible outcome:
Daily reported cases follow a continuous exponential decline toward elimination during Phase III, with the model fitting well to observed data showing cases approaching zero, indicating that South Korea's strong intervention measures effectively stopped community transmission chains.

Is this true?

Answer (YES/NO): NO